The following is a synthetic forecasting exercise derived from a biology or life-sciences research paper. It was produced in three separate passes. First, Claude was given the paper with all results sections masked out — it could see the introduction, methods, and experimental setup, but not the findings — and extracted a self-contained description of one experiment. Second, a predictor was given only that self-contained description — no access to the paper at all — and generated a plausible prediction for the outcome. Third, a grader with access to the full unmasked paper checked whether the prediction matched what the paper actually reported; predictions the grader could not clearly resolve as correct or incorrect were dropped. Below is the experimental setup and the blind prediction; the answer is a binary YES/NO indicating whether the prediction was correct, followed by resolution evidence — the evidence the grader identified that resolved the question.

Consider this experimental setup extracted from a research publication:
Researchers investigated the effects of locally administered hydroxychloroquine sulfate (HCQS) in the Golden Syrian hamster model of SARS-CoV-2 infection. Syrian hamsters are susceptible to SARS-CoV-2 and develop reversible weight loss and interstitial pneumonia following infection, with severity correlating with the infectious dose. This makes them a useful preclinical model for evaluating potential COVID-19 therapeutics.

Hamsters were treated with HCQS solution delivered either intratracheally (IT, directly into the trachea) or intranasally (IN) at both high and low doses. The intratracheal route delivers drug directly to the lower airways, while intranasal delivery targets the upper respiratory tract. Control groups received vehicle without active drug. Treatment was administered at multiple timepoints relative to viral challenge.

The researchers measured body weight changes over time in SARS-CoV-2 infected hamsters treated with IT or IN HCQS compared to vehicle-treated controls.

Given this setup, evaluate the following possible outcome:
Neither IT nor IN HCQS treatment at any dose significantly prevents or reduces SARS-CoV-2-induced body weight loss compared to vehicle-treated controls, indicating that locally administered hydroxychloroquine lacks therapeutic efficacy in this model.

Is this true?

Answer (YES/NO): YES